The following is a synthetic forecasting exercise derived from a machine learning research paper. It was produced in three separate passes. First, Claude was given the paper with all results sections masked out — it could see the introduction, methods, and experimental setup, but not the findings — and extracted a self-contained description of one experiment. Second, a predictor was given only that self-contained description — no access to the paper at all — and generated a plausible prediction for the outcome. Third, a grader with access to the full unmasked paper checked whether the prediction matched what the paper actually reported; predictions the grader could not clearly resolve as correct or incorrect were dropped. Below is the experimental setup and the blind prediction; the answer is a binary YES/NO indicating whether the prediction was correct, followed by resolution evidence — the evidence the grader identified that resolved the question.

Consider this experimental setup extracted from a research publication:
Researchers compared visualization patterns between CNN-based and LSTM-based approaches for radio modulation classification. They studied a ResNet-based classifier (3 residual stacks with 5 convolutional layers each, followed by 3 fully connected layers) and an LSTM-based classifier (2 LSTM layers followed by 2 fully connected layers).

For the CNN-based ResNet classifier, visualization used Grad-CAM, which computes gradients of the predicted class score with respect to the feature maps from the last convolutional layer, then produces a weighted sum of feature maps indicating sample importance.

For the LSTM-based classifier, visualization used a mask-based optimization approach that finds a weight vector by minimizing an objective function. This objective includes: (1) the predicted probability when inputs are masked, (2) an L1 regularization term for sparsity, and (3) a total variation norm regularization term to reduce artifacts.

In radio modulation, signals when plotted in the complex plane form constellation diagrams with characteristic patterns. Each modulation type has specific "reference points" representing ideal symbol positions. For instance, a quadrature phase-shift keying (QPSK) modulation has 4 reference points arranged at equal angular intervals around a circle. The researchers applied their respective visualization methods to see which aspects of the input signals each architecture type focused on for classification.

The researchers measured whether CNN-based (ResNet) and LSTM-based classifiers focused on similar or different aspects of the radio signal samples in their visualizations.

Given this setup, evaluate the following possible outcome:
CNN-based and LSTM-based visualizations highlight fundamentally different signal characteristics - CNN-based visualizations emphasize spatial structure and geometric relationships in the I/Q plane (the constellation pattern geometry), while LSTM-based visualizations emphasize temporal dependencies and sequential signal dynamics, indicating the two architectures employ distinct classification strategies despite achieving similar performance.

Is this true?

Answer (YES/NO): NO